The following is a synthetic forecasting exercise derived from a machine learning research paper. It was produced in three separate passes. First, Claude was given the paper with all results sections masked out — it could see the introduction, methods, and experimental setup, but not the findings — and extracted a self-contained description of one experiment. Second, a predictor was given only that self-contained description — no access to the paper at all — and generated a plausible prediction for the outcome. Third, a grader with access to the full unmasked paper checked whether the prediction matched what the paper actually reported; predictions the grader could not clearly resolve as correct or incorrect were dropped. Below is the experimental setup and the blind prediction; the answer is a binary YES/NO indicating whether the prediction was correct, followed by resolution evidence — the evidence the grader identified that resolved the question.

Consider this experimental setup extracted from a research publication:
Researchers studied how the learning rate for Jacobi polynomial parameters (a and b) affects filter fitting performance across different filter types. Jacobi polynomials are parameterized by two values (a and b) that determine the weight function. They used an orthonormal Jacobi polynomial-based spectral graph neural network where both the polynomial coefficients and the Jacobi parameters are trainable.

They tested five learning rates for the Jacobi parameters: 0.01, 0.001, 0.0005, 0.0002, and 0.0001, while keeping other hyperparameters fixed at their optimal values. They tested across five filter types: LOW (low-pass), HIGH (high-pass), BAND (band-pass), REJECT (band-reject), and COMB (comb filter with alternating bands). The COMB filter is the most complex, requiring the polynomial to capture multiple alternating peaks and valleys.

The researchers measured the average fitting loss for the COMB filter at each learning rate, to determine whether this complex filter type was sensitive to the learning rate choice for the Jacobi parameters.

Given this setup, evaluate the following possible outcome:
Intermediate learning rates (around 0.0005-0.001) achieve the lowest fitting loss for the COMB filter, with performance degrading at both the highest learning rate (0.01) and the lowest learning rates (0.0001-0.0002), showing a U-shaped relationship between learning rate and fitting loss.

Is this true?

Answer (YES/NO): NO